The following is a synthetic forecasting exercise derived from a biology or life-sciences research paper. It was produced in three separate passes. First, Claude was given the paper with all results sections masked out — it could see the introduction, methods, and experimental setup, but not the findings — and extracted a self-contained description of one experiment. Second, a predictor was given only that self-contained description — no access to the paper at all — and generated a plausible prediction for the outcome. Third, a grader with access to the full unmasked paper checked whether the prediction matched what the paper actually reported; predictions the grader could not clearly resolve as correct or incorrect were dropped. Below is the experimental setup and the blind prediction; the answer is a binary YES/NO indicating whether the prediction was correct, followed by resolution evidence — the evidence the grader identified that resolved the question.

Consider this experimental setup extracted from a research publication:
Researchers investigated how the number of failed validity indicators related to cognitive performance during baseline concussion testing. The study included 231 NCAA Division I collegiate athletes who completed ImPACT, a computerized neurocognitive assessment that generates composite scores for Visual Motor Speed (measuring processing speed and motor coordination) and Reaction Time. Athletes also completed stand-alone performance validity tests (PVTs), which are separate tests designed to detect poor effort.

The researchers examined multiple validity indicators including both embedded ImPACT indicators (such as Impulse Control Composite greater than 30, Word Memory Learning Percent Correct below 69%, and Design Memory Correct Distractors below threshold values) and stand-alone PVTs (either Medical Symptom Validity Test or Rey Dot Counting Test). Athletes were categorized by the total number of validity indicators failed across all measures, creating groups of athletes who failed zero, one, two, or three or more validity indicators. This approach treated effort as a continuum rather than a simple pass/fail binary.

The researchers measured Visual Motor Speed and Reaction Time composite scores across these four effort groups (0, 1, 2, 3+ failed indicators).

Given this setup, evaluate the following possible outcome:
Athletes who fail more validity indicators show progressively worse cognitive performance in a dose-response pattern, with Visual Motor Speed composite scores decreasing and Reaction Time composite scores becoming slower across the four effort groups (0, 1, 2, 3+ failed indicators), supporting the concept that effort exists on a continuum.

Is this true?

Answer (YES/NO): NO